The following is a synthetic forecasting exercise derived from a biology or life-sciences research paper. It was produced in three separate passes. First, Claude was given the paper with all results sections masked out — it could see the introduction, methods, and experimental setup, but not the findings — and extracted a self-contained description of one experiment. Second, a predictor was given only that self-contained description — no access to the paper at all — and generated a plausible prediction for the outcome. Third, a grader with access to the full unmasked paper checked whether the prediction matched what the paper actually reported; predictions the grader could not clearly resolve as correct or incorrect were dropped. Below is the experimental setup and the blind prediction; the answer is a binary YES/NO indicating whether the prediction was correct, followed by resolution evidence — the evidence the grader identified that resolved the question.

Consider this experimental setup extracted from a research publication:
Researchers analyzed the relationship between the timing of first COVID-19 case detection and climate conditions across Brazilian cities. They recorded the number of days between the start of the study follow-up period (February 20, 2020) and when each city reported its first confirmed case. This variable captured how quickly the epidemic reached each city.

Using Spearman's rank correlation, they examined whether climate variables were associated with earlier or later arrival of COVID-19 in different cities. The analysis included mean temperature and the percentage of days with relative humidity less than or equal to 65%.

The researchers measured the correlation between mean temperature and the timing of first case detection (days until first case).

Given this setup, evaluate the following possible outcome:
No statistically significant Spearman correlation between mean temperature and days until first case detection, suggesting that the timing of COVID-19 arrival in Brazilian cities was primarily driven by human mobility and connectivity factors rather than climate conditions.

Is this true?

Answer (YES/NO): NO